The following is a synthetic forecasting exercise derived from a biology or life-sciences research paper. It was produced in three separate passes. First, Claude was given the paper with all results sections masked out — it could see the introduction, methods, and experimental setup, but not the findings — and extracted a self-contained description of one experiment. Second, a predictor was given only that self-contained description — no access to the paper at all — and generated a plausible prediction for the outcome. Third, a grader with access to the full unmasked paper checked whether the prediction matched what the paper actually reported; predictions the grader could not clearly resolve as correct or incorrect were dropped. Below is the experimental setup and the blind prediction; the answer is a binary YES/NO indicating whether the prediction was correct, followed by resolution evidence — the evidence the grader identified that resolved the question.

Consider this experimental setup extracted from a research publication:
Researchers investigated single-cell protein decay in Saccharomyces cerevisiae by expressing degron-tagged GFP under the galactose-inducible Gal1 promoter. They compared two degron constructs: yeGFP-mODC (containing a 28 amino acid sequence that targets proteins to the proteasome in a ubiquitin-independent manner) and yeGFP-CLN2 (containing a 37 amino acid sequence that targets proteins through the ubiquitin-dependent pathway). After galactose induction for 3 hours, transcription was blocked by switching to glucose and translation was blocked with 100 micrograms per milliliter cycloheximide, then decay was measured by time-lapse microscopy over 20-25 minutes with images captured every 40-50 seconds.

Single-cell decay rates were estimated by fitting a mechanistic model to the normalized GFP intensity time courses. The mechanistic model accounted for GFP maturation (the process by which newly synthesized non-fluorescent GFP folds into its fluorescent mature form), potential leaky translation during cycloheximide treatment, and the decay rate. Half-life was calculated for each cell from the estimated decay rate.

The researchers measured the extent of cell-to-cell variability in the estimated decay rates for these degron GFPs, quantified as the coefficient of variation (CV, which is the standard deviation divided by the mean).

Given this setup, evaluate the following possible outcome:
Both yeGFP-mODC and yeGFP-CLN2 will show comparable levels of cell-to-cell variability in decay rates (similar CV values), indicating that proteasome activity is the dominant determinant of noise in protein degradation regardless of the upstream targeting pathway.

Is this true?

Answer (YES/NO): YES